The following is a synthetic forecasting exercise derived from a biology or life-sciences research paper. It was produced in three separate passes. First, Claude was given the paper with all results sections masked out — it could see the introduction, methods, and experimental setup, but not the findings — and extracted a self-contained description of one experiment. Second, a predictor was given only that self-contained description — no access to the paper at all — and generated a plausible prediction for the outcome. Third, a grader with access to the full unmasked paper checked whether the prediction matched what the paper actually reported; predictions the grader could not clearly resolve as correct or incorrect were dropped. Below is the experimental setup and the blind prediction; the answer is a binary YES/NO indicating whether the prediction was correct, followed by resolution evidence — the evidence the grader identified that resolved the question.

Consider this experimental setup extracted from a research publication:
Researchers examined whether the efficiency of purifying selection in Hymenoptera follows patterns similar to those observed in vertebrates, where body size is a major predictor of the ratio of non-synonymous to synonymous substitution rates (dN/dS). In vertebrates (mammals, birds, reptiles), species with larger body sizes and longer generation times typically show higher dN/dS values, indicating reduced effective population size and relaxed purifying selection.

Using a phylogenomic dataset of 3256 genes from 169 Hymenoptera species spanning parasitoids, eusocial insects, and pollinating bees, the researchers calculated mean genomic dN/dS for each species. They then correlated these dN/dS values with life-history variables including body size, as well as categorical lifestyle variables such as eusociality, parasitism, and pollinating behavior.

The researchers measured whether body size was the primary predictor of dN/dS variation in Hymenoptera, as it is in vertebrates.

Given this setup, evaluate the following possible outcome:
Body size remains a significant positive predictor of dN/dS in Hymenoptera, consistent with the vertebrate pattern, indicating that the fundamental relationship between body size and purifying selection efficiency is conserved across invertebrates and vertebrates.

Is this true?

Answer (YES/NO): NO